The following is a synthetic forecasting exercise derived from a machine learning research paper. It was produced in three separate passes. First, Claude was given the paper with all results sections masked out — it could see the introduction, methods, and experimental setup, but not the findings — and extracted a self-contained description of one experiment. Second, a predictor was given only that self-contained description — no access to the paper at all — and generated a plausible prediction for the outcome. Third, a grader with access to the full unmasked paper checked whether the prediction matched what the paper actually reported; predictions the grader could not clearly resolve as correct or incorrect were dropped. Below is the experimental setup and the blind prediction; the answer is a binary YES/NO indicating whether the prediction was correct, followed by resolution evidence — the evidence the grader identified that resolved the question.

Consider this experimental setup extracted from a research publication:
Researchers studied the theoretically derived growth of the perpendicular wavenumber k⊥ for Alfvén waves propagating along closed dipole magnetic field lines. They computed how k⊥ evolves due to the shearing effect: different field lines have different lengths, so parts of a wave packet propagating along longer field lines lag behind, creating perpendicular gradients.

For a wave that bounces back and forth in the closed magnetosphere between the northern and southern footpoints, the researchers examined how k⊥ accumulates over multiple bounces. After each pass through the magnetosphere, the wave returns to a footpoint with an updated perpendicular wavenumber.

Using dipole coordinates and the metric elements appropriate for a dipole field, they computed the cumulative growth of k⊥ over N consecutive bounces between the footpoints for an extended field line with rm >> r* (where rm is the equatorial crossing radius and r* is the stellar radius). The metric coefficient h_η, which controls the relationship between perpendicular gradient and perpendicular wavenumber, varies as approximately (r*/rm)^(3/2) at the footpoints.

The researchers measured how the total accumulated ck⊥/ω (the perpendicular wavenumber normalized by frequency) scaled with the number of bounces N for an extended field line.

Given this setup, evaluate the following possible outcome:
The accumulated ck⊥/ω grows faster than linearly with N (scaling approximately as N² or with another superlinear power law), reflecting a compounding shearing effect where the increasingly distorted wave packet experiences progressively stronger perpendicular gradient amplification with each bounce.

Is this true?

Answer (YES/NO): NO